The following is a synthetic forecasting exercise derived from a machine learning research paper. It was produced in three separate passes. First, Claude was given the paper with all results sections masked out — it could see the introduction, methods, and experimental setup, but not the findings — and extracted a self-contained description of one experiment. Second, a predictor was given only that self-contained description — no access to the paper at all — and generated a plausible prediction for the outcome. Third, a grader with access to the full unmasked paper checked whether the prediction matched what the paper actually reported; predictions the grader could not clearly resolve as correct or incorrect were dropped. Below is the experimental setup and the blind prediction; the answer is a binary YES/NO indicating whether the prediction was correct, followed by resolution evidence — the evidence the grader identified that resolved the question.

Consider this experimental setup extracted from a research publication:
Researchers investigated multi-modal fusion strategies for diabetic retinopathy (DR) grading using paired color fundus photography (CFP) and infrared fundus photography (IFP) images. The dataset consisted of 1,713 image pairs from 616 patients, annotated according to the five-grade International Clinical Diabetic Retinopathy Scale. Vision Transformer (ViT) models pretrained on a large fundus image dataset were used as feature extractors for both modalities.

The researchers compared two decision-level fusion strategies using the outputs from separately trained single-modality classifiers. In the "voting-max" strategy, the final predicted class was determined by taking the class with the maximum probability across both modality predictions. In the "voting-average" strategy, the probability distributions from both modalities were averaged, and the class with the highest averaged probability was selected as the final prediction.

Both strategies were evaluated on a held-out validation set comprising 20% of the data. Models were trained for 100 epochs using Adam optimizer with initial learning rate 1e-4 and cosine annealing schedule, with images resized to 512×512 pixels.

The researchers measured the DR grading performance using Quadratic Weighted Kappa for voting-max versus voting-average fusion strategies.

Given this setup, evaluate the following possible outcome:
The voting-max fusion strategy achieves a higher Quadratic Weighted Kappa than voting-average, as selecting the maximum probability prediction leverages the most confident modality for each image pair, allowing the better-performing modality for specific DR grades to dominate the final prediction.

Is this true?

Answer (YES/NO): NO